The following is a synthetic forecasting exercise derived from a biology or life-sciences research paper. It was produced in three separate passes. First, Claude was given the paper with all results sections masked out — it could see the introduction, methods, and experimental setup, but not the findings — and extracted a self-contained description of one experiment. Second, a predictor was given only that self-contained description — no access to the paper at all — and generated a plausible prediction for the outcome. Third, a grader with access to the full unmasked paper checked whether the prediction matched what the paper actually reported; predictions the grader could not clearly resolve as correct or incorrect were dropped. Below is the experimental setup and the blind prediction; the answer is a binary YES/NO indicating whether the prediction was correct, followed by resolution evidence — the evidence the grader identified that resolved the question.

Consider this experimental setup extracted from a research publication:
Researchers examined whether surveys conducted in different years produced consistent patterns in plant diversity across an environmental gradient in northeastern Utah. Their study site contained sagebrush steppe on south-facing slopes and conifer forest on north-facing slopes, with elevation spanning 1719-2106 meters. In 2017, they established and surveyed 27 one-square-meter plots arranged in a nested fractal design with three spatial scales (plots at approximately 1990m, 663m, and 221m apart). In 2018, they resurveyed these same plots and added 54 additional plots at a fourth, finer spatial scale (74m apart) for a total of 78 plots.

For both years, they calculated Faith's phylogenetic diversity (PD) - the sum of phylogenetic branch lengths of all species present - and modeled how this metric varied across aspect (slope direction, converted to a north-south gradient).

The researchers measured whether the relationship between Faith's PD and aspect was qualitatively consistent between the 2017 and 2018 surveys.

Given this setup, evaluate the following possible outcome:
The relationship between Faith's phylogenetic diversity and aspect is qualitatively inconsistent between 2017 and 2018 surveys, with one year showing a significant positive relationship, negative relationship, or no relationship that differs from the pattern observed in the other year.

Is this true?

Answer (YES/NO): NO